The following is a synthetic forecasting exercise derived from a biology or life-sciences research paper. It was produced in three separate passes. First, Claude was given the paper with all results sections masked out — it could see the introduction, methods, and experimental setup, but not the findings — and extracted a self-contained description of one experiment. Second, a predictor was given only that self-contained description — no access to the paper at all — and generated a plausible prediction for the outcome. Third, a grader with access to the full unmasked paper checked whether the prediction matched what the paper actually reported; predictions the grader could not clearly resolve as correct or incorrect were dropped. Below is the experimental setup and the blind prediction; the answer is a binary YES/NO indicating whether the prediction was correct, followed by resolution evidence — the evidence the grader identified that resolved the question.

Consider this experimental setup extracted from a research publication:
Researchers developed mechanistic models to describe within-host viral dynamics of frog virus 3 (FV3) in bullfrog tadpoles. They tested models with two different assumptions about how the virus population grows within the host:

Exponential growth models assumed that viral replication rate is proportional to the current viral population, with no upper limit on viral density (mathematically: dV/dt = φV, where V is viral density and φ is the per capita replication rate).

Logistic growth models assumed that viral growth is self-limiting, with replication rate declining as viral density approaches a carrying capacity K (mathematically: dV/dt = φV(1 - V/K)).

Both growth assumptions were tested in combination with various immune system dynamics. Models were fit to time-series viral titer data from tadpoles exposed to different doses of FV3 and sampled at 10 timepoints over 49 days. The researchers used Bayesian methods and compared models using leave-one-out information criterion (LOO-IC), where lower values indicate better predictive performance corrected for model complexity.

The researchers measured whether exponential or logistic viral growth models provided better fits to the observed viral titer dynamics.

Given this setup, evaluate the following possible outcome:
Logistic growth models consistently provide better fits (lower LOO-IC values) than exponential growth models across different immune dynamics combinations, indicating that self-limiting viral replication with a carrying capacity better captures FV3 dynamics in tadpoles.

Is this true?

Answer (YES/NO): NO